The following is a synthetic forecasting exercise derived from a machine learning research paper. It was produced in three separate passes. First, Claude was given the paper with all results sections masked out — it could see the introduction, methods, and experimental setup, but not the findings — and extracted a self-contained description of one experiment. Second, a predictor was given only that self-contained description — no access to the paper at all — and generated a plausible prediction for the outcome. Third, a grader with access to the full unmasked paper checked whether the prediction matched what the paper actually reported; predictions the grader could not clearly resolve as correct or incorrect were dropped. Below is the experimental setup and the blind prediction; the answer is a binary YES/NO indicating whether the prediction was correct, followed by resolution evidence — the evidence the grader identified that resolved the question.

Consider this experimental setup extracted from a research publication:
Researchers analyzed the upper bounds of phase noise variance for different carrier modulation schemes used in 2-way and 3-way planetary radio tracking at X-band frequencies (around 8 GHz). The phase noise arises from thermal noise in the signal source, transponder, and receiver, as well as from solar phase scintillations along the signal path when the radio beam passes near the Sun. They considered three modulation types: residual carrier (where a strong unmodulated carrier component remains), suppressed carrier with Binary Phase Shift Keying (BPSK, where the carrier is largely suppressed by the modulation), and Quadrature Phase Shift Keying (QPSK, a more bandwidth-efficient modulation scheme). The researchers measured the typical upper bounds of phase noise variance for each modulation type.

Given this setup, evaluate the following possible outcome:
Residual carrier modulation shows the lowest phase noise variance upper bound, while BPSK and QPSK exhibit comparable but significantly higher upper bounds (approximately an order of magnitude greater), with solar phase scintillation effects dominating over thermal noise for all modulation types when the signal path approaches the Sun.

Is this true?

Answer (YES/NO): NO